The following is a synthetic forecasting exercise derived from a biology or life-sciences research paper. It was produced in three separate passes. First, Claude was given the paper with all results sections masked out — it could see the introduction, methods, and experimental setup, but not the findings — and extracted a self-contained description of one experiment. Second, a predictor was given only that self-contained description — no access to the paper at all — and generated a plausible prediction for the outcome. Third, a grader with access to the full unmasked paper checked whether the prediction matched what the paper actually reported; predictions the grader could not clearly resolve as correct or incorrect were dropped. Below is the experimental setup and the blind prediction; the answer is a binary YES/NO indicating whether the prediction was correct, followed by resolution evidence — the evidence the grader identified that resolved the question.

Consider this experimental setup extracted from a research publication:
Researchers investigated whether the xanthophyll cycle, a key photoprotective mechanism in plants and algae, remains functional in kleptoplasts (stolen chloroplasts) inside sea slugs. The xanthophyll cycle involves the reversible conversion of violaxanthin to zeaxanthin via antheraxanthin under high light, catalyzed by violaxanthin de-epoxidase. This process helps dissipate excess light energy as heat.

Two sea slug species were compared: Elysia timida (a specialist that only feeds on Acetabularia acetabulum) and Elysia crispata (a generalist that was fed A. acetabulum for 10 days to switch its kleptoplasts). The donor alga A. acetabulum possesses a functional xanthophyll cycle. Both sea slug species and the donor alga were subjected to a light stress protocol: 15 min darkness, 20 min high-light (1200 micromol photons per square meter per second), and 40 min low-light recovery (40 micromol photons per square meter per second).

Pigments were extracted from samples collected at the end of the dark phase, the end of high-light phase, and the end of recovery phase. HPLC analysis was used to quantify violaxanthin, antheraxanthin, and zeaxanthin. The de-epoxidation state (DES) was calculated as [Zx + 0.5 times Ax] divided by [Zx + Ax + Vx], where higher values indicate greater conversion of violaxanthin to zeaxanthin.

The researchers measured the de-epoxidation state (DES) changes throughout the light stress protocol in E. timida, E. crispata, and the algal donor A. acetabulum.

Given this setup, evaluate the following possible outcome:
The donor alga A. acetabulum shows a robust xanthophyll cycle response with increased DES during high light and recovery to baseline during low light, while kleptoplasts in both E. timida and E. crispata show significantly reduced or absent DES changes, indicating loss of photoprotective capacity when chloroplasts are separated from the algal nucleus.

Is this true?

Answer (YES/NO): NO